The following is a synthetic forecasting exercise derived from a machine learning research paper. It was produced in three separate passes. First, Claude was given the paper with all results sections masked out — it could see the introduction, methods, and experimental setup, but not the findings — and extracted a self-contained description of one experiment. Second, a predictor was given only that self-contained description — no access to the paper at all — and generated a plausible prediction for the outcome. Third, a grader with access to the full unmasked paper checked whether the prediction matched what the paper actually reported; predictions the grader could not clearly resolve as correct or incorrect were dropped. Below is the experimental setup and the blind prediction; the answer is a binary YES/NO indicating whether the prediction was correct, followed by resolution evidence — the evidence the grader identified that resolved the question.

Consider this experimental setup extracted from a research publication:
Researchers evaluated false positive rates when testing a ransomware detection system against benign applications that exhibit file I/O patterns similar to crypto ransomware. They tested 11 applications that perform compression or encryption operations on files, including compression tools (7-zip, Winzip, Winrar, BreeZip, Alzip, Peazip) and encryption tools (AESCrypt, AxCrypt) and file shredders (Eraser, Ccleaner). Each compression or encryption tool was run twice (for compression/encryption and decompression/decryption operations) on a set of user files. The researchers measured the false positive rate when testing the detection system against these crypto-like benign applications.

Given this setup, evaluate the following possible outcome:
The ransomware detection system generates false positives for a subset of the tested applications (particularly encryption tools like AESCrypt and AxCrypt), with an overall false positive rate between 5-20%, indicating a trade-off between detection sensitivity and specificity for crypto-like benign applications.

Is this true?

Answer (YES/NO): NO